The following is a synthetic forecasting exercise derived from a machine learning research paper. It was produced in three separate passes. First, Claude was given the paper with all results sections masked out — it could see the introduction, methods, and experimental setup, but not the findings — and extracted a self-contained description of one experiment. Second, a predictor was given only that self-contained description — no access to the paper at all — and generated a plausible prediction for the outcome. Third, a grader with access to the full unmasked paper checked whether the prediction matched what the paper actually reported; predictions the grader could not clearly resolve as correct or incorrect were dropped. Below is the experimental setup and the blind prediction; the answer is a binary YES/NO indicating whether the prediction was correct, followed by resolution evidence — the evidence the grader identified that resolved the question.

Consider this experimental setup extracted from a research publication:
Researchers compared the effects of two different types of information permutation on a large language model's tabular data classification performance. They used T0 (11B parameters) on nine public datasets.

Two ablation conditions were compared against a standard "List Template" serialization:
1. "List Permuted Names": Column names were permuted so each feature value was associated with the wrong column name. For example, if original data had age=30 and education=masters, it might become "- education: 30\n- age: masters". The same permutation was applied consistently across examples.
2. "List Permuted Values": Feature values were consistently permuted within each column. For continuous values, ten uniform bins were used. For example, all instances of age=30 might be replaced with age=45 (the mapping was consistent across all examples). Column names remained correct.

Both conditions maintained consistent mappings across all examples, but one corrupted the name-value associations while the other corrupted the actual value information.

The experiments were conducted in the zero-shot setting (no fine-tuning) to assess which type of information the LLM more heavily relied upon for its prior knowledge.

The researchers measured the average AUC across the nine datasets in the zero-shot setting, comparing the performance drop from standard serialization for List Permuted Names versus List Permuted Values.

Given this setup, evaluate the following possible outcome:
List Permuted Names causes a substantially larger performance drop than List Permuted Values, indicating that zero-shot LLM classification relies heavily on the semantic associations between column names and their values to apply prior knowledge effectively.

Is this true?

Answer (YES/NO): NO